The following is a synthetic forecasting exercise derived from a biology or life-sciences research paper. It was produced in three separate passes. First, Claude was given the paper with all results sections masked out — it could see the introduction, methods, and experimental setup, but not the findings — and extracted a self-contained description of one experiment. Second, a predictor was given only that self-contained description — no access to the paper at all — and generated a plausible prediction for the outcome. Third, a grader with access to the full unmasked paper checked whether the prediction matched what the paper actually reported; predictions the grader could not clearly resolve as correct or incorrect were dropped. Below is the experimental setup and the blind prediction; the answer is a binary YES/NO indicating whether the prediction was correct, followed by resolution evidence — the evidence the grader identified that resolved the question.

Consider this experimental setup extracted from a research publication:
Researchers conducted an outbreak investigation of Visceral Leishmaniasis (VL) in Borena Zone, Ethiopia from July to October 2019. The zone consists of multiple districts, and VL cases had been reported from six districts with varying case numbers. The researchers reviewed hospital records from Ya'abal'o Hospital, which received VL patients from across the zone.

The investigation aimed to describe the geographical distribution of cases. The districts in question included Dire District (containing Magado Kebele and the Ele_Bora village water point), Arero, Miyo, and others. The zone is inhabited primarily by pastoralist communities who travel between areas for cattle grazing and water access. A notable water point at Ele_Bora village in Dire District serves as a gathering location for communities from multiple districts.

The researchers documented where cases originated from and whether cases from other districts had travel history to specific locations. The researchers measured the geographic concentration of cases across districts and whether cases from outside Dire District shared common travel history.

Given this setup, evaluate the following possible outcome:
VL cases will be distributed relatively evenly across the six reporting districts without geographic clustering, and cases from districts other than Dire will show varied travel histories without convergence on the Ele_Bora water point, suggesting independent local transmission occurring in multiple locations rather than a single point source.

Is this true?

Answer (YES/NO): NO